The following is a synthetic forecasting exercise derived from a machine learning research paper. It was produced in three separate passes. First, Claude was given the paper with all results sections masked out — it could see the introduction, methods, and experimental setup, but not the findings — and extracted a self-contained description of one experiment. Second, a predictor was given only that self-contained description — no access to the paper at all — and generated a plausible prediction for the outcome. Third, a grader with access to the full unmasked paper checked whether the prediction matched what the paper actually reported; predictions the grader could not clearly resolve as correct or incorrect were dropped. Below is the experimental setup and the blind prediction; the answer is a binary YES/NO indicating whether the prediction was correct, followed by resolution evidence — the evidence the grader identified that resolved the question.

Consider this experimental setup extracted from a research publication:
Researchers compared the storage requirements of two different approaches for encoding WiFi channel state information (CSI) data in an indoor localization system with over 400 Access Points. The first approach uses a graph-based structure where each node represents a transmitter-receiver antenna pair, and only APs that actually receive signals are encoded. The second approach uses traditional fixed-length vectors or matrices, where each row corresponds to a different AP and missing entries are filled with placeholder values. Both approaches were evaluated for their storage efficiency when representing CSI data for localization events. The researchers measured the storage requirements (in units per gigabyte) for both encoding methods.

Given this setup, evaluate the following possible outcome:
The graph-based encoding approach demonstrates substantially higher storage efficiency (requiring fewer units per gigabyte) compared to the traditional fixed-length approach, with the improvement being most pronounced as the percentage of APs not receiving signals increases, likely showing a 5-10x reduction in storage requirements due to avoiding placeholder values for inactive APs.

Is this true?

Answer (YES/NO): NO